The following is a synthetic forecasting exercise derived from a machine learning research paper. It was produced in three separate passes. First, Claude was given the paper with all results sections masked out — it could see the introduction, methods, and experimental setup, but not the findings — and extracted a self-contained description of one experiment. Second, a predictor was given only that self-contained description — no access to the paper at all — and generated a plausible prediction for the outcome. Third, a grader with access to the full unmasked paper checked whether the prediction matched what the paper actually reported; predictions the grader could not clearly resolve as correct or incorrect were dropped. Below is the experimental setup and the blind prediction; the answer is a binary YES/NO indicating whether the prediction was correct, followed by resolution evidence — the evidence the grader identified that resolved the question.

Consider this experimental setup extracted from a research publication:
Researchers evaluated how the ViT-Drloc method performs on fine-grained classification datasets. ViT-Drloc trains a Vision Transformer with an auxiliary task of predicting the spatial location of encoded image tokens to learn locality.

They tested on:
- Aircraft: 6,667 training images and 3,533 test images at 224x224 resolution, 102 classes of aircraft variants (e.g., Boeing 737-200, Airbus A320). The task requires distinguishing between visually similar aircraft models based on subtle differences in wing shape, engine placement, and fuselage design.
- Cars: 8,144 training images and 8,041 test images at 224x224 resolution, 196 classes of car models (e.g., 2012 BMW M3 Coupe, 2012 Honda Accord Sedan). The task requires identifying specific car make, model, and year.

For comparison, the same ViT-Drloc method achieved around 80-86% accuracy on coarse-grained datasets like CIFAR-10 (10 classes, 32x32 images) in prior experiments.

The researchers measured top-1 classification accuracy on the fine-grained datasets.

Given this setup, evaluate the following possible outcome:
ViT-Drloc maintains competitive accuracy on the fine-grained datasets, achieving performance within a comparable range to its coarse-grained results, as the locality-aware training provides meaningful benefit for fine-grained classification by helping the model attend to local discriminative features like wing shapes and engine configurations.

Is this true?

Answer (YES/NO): NO